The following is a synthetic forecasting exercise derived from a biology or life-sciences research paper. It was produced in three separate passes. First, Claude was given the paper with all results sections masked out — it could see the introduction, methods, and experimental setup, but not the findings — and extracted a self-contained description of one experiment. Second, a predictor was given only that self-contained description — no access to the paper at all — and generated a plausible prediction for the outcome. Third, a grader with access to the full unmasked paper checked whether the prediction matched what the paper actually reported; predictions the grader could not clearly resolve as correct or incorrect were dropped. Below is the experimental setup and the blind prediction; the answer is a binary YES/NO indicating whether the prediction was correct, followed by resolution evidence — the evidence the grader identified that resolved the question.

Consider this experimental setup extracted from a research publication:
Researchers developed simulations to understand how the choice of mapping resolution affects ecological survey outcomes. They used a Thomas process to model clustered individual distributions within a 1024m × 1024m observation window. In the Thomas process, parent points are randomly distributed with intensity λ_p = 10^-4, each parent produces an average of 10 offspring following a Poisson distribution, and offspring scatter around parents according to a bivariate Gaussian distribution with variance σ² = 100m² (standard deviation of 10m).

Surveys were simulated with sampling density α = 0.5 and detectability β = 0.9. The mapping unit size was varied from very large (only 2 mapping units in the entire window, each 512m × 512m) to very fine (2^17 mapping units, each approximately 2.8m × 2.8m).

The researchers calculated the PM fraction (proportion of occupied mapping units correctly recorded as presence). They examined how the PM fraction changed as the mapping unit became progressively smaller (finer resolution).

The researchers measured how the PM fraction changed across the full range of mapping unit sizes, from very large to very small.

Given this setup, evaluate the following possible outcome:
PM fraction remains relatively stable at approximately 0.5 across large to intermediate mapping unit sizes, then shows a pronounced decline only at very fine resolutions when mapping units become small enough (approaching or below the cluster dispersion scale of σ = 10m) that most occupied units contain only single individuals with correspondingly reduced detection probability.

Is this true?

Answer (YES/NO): NO